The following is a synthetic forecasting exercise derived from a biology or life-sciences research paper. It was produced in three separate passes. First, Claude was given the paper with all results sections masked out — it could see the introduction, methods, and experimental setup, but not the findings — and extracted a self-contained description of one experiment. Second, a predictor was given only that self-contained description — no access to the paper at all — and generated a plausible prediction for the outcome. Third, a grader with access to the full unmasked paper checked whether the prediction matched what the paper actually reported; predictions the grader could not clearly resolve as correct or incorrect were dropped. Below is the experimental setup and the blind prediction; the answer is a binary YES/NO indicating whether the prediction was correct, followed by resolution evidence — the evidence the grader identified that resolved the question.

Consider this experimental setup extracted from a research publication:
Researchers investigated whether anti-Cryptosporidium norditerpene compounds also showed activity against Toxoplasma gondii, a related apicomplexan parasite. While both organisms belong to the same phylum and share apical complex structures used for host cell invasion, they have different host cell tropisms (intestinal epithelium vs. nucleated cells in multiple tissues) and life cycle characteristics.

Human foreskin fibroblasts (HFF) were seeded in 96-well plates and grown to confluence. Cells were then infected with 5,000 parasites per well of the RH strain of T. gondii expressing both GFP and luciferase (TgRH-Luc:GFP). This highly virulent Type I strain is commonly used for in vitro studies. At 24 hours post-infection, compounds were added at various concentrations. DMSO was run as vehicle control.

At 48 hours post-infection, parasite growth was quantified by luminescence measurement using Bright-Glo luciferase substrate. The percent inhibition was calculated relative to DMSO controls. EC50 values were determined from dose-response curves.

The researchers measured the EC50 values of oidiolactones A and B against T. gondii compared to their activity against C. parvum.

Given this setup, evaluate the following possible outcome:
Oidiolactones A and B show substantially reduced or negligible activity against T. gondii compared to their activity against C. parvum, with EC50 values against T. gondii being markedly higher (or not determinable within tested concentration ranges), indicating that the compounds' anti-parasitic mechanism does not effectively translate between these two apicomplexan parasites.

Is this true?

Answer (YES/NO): NO